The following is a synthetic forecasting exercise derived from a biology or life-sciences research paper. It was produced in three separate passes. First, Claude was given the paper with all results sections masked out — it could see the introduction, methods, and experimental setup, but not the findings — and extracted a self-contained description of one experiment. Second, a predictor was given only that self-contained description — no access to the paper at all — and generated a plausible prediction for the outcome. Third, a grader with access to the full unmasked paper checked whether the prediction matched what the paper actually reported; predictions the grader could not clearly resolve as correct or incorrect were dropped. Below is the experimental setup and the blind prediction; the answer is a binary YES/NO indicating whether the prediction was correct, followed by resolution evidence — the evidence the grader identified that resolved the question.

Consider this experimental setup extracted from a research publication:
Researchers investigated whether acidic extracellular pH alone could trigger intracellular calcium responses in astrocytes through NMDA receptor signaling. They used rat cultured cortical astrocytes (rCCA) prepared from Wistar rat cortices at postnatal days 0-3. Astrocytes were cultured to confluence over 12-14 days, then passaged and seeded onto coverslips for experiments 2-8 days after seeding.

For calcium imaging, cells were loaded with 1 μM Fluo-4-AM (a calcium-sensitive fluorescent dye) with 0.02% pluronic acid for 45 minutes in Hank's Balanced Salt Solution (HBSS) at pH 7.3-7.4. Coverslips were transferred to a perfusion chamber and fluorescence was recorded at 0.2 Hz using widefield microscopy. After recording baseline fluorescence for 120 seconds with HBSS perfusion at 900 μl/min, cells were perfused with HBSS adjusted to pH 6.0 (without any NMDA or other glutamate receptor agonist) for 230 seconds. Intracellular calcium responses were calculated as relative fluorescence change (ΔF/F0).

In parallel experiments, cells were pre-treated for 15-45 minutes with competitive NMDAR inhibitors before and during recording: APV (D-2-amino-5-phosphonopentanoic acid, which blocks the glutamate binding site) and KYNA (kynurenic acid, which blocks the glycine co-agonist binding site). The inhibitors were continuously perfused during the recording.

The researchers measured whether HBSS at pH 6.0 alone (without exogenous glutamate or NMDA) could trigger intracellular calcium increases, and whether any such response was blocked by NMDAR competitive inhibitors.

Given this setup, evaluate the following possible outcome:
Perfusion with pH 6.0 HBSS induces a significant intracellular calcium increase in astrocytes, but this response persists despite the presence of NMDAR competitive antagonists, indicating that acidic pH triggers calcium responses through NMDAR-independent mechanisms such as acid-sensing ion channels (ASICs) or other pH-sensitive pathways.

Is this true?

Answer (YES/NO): NO